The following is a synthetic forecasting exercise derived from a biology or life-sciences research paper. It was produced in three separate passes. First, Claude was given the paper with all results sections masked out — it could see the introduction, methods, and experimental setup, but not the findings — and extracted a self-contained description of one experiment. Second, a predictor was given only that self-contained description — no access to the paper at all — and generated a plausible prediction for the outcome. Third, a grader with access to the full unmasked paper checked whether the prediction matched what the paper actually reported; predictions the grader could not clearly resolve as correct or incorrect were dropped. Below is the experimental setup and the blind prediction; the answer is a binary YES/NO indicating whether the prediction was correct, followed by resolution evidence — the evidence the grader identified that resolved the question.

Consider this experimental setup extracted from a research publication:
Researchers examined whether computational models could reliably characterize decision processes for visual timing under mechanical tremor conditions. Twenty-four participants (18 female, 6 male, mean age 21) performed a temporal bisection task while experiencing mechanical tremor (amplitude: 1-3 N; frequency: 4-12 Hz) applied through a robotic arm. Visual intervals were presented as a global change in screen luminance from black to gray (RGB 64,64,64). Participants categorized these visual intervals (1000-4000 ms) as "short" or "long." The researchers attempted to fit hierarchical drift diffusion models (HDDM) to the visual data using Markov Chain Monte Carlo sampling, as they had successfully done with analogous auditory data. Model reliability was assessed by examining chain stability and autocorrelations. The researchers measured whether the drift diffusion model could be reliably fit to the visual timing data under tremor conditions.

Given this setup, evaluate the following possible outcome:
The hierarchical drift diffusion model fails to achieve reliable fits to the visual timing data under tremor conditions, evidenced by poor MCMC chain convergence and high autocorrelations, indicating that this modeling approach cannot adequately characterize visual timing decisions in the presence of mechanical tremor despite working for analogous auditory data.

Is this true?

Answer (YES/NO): YES